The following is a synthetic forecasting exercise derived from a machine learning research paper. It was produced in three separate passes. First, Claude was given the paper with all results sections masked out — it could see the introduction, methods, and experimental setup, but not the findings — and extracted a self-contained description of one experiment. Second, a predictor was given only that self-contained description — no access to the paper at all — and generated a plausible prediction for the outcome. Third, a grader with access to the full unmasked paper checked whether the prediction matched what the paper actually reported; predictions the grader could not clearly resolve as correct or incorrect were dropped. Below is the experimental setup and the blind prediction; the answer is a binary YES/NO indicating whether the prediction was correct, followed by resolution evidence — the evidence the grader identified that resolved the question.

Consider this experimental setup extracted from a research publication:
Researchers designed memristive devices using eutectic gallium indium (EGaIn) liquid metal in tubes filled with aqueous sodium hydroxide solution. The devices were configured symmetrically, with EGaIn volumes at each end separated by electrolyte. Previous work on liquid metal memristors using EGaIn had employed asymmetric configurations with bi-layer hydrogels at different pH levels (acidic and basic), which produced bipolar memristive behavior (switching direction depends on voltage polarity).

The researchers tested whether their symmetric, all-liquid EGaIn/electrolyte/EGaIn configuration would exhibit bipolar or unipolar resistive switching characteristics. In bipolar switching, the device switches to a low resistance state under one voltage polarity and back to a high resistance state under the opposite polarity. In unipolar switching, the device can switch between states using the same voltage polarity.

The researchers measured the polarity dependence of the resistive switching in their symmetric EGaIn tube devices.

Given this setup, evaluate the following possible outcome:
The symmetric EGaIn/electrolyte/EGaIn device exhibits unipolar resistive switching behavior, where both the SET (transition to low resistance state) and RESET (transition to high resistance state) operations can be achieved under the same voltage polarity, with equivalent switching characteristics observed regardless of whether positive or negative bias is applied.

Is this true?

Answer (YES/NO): YES